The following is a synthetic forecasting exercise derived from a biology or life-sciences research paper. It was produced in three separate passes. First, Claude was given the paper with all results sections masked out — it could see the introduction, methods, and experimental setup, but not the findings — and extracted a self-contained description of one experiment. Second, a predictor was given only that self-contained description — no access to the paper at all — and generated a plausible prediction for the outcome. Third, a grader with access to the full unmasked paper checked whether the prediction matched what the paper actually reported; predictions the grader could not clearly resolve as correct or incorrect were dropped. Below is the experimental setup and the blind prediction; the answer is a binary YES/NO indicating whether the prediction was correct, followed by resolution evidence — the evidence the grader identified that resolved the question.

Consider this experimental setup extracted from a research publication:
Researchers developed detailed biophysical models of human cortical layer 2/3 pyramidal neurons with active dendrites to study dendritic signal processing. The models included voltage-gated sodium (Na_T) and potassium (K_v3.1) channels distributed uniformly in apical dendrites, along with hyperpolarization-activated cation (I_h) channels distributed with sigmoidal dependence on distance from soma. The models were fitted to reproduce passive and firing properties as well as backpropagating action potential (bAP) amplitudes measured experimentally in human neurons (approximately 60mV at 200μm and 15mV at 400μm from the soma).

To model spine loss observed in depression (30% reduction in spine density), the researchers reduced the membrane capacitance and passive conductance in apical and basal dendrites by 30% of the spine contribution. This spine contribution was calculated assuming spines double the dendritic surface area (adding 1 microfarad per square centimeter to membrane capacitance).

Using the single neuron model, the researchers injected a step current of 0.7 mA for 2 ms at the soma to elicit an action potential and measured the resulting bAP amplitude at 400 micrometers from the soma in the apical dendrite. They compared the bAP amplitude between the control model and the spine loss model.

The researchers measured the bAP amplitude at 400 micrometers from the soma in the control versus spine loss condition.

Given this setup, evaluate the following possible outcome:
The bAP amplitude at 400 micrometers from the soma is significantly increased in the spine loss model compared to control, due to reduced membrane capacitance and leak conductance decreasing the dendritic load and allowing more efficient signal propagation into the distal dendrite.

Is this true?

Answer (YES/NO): YES